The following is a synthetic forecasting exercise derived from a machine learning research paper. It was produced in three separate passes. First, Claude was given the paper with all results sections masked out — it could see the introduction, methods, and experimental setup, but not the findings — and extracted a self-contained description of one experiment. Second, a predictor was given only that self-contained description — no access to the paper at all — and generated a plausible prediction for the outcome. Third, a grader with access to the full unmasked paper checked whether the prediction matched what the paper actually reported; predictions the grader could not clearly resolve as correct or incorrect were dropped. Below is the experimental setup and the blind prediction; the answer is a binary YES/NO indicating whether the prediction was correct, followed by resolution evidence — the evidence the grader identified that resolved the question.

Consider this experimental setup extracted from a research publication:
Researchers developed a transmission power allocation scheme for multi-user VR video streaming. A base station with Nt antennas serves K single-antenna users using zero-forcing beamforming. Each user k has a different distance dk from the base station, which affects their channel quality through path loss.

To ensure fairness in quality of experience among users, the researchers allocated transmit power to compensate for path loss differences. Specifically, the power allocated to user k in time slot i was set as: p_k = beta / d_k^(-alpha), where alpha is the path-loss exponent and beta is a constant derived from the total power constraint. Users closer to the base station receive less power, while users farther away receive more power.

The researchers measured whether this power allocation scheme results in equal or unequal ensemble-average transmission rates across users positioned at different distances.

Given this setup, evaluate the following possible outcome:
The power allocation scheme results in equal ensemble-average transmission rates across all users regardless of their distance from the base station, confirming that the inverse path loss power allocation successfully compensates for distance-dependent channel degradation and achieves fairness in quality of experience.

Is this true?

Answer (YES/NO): YES